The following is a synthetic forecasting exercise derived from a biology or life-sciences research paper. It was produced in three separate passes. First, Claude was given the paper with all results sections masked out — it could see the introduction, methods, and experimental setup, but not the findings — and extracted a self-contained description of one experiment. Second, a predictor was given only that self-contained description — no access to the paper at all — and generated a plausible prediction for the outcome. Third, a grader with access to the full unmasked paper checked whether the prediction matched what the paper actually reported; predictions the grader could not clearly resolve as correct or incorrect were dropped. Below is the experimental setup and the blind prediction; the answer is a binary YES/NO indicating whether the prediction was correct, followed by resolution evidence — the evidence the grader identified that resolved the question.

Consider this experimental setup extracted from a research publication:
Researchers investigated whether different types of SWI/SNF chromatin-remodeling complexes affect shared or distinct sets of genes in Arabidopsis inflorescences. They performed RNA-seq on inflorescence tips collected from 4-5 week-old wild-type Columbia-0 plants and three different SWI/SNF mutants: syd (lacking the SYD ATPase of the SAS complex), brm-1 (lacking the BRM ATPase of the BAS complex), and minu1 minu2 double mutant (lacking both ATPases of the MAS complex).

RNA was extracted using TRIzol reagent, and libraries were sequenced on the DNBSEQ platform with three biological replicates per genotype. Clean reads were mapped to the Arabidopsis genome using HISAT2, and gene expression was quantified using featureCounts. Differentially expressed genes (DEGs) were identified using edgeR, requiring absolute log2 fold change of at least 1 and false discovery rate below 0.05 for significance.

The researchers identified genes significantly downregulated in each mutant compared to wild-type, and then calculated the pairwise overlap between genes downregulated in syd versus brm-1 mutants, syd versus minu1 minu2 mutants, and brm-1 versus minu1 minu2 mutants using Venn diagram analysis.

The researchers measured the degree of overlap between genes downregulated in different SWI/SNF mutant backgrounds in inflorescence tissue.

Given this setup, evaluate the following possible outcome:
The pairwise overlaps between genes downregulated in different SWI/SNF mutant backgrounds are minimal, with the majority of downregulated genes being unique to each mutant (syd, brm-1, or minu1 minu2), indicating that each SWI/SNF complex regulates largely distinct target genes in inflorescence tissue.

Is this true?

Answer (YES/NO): NO